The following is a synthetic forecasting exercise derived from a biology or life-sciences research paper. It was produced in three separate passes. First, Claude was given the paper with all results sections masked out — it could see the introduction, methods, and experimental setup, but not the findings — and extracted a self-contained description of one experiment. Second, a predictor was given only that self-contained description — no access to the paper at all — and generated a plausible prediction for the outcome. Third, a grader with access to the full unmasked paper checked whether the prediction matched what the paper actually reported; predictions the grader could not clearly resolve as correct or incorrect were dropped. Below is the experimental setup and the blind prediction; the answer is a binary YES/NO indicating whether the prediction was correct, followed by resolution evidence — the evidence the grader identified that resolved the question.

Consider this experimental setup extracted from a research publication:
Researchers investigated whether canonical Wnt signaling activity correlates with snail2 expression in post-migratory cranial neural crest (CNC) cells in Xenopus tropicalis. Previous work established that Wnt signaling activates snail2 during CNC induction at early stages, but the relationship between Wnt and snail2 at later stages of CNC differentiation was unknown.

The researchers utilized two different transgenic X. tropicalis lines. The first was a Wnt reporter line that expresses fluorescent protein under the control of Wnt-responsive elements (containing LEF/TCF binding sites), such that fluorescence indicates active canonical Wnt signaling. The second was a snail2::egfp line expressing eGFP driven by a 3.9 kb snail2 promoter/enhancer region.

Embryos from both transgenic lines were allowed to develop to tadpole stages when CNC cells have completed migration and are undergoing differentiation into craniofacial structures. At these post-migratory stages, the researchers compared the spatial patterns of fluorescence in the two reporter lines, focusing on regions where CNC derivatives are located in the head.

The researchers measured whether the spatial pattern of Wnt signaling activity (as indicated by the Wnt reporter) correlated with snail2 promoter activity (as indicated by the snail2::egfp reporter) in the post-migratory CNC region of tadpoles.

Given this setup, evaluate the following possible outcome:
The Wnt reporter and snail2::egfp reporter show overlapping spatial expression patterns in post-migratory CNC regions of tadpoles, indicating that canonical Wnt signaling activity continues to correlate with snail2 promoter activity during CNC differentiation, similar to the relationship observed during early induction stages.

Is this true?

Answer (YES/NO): YES